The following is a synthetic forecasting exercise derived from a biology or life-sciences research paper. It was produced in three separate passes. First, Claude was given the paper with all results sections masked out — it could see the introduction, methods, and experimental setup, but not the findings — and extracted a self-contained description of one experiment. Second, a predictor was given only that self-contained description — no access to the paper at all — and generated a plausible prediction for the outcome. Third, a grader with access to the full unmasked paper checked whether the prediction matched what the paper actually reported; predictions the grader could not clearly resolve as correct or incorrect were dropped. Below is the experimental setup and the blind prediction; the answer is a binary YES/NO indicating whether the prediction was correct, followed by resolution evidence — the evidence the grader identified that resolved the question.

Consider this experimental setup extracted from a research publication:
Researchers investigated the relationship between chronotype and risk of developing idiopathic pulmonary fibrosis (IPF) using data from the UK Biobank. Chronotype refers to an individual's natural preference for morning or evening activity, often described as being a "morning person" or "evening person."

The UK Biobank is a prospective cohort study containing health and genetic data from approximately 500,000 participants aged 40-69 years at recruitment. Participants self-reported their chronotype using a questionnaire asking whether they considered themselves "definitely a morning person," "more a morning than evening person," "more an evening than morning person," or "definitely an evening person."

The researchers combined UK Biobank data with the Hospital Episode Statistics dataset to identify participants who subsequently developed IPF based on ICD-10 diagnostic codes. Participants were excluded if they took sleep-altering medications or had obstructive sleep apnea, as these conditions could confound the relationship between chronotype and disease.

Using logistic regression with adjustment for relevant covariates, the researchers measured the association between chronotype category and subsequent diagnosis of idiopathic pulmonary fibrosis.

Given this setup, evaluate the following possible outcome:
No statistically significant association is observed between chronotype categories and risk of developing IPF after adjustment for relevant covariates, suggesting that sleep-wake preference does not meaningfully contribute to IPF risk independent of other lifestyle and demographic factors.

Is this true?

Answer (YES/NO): NO